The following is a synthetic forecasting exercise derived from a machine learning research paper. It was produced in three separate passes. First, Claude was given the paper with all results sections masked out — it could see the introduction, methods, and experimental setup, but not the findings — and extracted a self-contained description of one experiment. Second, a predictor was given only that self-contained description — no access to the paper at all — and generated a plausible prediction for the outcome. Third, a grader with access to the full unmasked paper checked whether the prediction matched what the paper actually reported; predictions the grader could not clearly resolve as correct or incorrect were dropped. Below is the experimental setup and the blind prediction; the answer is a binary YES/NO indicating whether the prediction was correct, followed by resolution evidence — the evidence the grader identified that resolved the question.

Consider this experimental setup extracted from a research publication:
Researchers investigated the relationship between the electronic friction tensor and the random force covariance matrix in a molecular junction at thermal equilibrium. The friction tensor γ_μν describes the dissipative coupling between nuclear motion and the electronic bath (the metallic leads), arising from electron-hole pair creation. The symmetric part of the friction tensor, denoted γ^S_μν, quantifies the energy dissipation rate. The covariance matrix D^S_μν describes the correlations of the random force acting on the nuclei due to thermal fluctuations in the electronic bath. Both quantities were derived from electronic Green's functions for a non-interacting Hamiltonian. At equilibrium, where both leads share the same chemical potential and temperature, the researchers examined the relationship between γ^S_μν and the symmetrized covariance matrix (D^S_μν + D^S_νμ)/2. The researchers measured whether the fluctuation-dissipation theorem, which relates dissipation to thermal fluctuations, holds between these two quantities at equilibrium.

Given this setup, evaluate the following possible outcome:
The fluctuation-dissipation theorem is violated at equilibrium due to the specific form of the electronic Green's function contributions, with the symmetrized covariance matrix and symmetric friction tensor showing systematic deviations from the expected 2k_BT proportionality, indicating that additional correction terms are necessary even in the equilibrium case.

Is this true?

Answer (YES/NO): NO